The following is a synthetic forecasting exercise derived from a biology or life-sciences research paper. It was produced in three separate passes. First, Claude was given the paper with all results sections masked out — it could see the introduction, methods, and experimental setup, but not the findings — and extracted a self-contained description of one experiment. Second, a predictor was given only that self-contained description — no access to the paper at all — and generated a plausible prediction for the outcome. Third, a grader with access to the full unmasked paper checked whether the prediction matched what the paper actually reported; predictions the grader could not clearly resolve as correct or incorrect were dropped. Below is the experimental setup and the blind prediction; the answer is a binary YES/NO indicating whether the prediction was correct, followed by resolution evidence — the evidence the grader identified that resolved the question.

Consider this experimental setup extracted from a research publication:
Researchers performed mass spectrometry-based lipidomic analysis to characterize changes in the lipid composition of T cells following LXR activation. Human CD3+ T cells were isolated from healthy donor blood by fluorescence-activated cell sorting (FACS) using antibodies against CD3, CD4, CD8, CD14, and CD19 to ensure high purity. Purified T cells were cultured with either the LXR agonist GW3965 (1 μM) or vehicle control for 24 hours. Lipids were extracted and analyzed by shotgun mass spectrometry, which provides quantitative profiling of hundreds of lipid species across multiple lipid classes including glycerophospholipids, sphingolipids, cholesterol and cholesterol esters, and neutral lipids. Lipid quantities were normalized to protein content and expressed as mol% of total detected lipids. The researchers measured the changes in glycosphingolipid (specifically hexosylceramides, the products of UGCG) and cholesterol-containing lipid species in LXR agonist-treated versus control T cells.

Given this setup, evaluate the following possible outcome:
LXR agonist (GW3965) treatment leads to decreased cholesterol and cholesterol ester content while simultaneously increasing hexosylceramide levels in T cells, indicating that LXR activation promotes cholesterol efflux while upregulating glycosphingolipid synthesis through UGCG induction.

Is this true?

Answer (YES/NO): NO